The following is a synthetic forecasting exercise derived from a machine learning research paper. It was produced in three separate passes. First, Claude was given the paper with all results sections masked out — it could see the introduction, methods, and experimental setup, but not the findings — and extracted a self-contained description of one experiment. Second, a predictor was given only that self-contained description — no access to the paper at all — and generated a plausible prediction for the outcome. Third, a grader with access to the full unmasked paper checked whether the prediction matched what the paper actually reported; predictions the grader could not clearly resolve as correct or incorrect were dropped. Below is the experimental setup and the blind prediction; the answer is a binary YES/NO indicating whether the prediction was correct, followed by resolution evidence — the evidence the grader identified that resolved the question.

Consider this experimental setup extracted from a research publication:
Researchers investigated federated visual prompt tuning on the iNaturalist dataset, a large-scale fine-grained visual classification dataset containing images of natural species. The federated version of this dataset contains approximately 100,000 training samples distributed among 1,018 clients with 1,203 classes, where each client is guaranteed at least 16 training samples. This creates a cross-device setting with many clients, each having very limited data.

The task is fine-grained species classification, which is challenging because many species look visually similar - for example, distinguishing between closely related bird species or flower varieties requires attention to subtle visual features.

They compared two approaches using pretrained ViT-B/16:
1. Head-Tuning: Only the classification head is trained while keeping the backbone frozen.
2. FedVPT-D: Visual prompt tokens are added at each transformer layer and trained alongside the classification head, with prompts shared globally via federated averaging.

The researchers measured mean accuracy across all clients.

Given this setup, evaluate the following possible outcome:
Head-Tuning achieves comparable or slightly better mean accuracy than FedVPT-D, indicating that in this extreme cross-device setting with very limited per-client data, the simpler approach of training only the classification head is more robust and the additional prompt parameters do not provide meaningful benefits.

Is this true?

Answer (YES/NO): NO